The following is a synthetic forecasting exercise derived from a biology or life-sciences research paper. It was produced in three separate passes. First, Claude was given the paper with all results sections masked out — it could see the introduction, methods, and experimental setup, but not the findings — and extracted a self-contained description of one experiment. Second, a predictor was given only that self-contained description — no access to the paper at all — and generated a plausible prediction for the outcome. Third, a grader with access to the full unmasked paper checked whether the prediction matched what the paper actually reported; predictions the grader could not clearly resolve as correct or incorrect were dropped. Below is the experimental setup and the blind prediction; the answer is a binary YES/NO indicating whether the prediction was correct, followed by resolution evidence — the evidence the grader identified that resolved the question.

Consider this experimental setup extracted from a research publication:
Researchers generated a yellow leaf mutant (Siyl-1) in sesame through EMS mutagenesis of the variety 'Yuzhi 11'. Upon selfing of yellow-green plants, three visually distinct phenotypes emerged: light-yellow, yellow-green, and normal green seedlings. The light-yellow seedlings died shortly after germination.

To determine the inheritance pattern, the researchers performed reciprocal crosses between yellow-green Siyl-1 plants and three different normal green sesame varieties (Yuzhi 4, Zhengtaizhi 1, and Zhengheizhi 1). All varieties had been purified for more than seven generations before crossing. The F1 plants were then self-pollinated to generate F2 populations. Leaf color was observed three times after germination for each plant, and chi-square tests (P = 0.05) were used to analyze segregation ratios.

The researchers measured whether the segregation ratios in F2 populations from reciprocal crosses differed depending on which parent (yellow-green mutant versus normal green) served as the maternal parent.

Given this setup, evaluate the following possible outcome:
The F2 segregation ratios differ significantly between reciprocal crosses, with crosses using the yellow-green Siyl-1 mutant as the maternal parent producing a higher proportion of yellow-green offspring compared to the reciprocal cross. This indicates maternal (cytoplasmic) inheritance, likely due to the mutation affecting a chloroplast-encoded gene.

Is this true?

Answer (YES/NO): NO